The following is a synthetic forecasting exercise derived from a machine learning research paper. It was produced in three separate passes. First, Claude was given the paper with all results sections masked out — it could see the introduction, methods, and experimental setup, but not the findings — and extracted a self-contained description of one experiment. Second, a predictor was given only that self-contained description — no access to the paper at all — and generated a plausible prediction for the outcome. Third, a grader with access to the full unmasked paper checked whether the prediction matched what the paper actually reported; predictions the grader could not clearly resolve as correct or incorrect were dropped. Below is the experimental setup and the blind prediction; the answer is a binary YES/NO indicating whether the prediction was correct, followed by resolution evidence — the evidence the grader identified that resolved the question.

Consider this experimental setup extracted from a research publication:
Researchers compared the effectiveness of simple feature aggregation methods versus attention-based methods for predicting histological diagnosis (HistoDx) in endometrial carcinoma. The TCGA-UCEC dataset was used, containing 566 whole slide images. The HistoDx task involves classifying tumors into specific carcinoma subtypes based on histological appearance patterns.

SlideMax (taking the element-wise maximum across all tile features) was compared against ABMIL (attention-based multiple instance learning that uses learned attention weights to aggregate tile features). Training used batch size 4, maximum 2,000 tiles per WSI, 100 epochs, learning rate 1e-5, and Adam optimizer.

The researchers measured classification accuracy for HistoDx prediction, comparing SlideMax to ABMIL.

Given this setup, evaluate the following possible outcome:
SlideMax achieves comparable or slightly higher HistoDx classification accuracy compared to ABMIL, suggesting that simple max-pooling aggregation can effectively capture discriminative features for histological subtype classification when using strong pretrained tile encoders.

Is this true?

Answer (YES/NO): NO